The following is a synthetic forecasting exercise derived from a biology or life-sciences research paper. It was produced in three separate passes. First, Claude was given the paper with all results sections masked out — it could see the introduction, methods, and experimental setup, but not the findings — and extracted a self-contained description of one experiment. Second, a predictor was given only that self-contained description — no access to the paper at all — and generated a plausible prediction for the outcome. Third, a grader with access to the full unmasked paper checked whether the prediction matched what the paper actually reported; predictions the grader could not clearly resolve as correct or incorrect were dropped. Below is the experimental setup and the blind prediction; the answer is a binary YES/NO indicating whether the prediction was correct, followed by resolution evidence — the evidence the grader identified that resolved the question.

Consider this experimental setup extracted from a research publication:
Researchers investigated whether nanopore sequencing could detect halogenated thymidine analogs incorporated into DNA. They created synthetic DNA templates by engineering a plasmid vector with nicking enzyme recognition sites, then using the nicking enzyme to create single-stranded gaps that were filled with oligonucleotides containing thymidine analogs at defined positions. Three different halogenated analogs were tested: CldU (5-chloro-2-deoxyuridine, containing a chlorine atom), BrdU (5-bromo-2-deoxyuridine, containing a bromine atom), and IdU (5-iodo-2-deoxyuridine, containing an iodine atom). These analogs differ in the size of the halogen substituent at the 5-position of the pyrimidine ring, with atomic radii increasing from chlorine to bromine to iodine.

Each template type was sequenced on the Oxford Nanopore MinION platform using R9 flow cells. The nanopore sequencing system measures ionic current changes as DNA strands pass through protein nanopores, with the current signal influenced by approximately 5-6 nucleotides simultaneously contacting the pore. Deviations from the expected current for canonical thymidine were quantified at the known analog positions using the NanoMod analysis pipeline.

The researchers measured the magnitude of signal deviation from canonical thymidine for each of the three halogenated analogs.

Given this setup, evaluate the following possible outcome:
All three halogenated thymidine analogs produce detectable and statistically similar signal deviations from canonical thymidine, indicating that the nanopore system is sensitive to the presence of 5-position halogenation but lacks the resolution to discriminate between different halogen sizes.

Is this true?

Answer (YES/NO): NO